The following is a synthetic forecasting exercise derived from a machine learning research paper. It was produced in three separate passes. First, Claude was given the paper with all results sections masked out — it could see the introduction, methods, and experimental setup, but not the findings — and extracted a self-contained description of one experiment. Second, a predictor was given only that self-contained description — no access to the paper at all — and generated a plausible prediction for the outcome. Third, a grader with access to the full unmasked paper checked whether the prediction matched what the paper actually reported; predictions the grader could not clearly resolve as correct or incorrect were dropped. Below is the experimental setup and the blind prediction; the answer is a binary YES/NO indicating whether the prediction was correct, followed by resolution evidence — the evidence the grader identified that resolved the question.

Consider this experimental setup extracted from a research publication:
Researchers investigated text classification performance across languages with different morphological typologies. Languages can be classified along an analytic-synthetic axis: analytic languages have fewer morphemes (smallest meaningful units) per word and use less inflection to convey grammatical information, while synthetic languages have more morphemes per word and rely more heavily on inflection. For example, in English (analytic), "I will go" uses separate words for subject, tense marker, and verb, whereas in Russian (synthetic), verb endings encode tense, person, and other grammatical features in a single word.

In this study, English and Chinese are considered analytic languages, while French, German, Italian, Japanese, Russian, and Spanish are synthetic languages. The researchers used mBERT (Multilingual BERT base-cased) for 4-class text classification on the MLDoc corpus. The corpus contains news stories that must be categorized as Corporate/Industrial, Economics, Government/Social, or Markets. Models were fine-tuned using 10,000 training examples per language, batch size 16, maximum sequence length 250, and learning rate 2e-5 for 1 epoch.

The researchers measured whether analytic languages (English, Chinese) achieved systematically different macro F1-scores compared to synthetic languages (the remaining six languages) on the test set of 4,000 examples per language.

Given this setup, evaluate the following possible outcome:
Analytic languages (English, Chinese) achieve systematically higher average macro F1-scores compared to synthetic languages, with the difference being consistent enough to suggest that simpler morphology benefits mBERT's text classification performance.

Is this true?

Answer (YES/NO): NO